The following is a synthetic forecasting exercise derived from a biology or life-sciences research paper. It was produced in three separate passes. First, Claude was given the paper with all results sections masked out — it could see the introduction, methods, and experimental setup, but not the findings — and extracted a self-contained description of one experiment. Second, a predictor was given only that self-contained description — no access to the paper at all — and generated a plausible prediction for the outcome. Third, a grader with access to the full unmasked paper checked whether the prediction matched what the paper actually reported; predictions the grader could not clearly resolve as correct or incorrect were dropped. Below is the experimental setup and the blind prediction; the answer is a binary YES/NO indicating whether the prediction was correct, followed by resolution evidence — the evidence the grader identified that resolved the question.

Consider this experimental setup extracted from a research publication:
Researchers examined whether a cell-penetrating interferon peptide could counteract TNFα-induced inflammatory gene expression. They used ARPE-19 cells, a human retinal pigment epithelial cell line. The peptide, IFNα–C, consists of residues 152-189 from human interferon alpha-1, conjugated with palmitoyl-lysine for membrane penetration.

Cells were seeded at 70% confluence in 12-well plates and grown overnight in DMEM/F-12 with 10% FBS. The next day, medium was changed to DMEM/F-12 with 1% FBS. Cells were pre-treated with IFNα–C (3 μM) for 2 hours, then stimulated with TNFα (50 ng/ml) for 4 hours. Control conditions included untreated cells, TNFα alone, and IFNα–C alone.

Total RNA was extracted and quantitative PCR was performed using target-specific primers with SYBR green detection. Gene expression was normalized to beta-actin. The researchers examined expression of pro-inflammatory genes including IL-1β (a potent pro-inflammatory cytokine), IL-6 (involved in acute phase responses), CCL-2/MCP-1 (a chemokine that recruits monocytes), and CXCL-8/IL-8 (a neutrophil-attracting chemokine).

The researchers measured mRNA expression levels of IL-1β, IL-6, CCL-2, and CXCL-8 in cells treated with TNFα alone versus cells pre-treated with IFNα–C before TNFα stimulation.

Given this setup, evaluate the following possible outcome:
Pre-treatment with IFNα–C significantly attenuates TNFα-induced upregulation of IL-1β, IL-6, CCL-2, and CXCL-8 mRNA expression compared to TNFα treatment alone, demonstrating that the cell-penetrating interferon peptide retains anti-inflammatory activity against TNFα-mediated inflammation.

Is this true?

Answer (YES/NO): YES